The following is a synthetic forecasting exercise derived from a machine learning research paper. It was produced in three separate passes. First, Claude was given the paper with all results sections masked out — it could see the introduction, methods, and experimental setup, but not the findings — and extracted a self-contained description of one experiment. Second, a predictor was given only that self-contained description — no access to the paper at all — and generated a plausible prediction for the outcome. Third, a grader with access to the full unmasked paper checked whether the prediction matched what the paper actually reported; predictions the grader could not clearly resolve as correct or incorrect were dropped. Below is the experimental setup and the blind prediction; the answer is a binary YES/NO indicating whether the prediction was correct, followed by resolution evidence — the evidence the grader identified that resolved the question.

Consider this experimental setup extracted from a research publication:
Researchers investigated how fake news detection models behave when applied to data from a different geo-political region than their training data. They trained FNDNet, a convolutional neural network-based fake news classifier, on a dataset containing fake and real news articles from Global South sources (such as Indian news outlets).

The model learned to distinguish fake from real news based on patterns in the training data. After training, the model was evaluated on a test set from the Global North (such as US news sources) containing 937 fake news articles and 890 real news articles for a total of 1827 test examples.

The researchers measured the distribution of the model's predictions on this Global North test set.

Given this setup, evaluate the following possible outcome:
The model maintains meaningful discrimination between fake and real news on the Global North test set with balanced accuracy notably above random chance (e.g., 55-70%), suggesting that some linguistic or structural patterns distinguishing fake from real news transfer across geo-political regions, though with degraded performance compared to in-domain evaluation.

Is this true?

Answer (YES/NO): NO